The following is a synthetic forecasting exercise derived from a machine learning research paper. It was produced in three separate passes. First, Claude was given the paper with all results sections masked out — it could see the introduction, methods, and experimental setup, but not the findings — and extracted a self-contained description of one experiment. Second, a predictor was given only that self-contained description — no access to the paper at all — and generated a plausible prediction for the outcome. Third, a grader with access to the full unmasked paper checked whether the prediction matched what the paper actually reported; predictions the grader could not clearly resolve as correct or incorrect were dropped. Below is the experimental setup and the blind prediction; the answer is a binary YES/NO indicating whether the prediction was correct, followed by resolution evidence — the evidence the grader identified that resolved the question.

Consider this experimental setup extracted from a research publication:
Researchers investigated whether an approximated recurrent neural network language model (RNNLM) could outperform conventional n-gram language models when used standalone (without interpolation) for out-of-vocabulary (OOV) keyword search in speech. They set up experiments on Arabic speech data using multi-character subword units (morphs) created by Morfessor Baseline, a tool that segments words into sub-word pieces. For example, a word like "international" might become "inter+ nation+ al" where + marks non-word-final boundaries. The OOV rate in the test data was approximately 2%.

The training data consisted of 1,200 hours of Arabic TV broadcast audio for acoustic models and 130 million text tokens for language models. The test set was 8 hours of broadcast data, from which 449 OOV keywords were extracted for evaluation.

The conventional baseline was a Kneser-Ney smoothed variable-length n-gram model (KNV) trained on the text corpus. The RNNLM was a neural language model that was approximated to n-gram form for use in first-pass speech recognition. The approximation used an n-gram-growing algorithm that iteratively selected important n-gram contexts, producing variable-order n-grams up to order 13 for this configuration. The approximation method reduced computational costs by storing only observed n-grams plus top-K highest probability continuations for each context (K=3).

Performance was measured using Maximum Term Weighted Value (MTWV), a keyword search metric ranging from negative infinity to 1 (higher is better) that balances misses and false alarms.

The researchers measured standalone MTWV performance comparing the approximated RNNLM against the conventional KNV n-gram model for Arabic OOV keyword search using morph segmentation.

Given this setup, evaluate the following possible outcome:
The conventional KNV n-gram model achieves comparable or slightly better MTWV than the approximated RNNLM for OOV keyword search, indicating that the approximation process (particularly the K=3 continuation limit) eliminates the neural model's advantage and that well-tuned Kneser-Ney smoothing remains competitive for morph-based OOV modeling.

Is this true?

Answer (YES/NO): NO